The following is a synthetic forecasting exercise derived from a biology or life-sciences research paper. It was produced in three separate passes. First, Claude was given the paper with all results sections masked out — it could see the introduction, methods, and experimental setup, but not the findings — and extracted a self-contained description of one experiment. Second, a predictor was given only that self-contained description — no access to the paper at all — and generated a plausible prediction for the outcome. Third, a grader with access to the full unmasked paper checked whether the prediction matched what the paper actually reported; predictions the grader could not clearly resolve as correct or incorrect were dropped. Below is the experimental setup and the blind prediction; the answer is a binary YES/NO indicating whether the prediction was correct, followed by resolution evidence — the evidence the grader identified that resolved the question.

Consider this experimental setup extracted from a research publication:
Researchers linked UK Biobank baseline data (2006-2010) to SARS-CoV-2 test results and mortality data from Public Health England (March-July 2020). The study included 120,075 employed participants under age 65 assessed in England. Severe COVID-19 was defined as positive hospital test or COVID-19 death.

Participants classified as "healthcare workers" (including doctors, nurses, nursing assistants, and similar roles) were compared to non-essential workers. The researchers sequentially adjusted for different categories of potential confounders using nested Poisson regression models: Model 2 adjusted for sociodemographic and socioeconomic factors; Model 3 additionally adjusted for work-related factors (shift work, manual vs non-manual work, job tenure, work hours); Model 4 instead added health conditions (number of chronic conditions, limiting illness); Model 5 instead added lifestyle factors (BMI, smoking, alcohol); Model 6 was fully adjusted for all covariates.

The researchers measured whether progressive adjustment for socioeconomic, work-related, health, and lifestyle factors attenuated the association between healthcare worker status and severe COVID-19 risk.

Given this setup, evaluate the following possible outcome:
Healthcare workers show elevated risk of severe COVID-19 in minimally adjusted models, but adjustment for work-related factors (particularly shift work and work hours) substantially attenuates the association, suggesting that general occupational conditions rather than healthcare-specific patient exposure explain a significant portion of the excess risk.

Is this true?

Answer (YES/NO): NO